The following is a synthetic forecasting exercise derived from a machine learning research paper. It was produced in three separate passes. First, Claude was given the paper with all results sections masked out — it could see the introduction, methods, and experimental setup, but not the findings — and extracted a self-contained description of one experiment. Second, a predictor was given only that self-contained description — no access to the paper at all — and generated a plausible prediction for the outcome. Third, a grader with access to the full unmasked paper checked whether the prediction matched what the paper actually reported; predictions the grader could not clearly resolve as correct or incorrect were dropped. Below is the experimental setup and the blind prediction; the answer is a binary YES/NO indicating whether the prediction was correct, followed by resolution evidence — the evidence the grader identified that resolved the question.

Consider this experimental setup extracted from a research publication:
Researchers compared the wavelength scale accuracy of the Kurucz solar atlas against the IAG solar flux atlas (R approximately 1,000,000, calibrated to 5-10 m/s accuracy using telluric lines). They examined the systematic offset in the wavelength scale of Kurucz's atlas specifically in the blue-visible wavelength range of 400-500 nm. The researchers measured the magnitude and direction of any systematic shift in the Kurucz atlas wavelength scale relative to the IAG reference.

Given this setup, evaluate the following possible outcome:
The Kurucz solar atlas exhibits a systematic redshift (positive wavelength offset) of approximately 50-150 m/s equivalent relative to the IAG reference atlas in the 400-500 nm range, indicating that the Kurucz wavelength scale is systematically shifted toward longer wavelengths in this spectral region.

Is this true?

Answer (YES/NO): NO